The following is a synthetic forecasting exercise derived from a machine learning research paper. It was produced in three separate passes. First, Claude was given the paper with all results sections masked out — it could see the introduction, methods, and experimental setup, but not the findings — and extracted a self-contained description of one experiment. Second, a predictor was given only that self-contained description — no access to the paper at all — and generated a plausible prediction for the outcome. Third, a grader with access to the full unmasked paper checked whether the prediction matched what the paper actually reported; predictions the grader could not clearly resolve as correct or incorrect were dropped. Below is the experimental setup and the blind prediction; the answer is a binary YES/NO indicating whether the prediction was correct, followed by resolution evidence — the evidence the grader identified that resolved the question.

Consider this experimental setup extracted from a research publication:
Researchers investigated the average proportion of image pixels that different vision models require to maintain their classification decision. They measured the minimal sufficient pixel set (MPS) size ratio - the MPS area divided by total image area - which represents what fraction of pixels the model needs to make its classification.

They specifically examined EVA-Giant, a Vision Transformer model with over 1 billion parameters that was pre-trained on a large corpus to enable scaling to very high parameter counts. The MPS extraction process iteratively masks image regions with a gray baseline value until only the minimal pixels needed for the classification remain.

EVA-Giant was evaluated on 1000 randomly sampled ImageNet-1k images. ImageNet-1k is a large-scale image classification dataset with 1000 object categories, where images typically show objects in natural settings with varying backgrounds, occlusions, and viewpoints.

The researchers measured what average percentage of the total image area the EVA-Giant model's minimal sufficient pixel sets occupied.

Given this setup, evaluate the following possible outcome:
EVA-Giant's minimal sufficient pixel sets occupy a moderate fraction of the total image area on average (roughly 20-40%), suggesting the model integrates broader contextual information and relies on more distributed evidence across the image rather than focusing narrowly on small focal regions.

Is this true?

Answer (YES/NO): NO